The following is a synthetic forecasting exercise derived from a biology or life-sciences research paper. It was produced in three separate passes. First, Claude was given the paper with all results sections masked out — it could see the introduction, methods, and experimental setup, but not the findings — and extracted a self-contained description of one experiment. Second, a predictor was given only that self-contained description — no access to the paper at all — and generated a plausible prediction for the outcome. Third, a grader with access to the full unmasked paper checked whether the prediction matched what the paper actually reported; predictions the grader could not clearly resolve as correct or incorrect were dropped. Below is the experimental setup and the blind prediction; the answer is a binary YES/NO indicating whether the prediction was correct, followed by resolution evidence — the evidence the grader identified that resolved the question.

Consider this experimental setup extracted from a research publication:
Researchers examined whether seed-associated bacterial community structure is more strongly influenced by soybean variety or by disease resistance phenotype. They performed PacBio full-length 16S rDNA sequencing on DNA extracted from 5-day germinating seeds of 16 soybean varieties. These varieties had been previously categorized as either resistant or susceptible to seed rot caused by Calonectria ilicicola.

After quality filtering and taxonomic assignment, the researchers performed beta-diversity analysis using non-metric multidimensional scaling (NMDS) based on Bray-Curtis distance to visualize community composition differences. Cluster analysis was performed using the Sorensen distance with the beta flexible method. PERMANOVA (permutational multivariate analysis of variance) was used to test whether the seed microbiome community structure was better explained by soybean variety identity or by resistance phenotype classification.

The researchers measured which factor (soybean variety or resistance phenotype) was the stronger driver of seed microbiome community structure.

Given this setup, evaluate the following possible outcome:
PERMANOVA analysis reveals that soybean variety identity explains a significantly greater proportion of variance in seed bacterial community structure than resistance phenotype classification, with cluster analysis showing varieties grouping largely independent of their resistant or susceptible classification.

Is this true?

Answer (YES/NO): YES